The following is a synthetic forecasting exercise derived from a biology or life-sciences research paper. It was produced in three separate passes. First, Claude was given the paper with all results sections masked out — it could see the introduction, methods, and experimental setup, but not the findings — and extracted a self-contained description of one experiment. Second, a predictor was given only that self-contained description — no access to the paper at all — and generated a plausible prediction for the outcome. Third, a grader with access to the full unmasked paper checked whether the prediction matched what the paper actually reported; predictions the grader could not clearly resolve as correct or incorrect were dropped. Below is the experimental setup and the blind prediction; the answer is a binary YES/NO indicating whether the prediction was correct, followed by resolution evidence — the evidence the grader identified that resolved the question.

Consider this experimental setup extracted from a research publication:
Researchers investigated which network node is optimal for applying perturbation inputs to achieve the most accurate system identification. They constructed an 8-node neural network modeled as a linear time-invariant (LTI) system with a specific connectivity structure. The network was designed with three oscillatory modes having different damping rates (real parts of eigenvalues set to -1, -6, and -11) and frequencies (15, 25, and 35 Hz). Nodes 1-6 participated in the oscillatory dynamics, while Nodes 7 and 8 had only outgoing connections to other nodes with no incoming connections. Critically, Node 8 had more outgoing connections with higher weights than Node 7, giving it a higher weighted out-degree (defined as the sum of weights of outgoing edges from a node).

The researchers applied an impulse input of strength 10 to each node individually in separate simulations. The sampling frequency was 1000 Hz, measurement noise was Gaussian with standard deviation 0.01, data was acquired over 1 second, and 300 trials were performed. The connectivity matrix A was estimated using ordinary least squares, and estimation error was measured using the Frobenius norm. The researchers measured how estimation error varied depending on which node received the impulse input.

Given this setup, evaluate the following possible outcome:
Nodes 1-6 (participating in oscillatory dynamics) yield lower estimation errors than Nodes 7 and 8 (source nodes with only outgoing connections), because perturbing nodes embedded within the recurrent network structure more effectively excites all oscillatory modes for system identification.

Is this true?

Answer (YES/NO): NO